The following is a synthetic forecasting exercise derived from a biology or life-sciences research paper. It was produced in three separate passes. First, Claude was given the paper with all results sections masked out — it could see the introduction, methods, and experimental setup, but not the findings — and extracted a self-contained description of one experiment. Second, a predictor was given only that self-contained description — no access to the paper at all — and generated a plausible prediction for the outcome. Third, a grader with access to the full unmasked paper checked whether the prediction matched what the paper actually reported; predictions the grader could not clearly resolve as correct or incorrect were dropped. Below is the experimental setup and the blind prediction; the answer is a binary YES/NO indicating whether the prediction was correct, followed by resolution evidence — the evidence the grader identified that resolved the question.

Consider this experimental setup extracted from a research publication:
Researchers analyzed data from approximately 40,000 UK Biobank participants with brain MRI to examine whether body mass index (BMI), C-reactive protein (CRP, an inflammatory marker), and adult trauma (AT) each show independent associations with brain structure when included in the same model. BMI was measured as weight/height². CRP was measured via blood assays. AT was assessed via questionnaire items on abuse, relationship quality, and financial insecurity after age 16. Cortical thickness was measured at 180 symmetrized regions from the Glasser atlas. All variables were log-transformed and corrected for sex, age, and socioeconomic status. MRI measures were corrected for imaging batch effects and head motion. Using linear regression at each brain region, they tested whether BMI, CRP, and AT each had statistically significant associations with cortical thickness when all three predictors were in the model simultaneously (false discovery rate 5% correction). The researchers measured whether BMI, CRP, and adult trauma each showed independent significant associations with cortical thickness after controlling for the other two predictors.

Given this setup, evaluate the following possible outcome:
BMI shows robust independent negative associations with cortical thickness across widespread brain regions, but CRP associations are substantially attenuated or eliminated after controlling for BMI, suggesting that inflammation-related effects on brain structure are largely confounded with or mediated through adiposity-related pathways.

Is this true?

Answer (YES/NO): NO